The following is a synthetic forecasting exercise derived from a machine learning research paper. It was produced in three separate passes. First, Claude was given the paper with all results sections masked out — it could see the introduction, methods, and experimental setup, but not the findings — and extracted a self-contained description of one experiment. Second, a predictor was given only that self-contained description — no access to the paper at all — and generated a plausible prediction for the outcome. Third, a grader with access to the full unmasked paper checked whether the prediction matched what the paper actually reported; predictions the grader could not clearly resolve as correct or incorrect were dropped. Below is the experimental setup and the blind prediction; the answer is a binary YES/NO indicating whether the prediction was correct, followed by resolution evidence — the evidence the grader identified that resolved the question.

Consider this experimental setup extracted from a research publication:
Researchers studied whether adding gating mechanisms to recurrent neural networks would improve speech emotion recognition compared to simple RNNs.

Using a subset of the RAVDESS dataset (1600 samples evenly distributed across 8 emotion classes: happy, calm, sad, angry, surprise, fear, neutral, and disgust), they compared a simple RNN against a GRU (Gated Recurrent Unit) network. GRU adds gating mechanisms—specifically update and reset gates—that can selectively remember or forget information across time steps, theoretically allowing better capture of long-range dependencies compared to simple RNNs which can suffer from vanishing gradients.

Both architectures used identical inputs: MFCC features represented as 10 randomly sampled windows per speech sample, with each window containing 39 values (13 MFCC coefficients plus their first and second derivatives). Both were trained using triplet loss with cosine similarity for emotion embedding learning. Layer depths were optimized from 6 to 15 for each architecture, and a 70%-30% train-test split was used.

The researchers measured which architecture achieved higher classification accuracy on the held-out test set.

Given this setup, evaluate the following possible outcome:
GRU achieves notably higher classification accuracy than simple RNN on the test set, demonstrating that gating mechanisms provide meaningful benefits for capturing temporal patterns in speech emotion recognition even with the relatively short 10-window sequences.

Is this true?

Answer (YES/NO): NO